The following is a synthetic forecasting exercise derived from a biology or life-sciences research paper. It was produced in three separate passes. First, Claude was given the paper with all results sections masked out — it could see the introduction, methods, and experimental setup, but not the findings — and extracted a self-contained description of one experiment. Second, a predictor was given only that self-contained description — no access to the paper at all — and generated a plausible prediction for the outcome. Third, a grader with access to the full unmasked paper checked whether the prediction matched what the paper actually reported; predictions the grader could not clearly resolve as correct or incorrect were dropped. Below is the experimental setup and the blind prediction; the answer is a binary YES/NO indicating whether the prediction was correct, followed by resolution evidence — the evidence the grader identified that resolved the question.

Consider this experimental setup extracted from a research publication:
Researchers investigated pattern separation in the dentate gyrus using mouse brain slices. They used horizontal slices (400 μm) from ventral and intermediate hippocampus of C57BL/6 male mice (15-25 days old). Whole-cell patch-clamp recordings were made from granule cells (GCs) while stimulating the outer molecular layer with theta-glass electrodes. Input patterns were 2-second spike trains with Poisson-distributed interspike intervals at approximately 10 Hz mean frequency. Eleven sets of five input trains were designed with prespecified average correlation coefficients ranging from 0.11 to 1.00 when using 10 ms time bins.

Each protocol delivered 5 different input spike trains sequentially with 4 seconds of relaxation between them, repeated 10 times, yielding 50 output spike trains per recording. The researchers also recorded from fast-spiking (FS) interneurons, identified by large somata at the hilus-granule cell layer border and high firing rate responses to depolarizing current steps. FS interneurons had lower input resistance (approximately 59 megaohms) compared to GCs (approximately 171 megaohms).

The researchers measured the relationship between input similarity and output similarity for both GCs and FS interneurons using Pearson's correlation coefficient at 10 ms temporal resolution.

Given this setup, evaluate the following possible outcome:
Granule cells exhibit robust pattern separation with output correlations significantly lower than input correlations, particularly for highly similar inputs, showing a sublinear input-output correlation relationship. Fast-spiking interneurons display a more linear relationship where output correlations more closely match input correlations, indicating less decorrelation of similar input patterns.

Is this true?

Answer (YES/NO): YES